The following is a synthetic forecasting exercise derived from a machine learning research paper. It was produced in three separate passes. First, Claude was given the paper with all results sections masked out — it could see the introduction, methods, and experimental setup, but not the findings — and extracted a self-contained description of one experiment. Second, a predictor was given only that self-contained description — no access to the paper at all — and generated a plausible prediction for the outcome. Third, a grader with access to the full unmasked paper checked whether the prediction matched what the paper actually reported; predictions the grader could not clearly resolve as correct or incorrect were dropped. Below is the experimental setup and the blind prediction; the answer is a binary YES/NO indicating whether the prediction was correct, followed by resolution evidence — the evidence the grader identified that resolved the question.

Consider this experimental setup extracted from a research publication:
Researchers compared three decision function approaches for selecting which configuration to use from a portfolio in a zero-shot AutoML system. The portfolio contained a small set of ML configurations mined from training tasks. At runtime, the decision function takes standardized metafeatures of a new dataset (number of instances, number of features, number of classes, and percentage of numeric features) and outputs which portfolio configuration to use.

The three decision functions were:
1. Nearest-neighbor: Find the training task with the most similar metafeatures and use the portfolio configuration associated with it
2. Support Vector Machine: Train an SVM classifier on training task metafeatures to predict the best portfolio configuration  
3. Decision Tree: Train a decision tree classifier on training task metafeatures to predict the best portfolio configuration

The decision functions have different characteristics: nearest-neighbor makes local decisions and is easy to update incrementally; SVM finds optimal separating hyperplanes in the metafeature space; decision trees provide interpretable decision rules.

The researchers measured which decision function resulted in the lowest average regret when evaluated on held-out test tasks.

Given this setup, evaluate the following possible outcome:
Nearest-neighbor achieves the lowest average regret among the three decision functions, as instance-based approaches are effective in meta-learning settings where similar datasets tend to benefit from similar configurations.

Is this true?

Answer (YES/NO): YES